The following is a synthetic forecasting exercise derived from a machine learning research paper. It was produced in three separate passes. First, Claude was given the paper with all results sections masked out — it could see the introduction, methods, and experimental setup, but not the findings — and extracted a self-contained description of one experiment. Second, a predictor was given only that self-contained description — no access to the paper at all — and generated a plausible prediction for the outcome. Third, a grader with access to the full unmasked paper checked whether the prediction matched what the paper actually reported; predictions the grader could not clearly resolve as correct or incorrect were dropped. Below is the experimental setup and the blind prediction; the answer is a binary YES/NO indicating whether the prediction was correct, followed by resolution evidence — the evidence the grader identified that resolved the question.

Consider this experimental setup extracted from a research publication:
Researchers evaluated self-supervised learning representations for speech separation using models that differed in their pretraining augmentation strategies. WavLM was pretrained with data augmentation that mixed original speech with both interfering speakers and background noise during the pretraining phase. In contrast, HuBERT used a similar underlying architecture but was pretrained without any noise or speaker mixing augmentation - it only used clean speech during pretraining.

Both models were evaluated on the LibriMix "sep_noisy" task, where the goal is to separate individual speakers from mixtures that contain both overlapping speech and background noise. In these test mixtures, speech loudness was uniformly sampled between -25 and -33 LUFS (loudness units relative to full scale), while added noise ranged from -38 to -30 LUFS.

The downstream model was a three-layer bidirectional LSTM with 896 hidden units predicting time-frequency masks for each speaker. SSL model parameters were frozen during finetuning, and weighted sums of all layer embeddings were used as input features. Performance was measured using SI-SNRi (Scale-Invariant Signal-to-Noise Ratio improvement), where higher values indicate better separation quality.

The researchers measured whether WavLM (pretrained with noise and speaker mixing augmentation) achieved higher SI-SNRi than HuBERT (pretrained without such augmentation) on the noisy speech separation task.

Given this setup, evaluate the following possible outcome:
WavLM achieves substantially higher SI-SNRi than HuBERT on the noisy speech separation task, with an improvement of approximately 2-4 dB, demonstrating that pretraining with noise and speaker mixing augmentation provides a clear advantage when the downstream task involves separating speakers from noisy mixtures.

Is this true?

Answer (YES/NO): NO